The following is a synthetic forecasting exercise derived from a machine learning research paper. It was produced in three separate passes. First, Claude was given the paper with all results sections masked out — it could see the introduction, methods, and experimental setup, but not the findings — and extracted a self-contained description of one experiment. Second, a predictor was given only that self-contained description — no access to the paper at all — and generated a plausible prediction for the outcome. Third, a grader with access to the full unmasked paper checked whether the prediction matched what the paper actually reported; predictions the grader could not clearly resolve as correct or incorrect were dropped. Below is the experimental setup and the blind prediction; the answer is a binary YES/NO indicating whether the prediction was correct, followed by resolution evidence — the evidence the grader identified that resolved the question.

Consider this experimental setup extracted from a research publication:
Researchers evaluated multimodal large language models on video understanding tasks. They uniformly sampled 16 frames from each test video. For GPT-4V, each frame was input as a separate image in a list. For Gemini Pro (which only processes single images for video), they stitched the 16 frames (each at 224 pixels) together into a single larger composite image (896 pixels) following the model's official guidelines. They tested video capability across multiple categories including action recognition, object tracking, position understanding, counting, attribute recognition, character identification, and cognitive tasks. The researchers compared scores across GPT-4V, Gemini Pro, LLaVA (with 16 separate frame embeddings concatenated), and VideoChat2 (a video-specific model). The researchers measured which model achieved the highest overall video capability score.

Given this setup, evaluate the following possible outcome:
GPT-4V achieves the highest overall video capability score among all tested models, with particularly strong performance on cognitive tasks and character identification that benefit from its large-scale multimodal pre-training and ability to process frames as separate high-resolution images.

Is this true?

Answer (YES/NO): NO